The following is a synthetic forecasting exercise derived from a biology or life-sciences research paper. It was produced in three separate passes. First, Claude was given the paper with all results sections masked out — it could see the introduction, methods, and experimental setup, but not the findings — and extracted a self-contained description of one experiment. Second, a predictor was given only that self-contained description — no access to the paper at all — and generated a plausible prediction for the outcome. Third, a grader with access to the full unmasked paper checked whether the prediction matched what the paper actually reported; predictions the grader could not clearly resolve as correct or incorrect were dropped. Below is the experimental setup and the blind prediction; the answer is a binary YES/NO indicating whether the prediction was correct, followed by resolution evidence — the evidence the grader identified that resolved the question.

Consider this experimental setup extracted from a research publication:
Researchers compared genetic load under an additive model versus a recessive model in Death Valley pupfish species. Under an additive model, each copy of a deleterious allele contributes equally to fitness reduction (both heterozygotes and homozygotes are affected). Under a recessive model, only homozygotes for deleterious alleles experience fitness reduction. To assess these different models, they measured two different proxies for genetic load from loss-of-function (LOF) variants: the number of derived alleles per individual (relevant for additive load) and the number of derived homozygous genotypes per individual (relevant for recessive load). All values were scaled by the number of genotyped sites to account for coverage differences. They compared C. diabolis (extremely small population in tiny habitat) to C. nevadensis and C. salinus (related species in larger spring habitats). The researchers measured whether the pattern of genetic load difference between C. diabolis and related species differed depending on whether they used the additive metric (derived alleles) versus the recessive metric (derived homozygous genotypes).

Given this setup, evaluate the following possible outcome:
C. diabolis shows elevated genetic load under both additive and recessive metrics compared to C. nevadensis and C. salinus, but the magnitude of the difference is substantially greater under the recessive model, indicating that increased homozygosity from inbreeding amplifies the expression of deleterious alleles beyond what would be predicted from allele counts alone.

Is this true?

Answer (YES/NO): NO